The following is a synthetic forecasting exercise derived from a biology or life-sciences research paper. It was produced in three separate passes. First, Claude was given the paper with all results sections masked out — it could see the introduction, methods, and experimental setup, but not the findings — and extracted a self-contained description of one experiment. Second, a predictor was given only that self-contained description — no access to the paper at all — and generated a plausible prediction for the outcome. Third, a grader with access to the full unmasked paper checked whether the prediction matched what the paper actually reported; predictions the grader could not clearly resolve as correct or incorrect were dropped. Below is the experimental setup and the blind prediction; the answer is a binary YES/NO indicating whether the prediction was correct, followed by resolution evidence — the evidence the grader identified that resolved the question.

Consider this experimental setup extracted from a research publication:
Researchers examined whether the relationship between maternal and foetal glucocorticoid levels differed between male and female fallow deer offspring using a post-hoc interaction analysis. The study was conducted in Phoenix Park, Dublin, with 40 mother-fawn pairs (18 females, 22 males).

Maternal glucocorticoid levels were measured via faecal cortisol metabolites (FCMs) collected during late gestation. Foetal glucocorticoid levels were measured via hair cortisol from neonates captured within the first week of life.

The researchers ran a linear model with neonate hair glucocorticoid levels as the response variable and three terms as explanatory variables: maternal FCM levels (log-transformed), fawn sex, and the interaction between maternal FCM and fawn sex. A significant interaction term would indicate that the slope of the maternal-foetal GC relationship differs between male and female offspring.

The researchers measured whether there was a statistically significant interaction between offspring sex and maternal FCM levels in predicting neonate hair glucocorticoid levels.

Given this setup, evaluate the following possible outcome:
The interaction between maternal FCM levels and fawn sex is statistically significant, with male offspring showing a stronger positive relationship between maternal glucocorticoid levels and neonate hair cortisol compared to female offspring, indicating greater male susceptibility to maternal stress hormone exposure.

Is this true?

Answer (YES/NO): NO